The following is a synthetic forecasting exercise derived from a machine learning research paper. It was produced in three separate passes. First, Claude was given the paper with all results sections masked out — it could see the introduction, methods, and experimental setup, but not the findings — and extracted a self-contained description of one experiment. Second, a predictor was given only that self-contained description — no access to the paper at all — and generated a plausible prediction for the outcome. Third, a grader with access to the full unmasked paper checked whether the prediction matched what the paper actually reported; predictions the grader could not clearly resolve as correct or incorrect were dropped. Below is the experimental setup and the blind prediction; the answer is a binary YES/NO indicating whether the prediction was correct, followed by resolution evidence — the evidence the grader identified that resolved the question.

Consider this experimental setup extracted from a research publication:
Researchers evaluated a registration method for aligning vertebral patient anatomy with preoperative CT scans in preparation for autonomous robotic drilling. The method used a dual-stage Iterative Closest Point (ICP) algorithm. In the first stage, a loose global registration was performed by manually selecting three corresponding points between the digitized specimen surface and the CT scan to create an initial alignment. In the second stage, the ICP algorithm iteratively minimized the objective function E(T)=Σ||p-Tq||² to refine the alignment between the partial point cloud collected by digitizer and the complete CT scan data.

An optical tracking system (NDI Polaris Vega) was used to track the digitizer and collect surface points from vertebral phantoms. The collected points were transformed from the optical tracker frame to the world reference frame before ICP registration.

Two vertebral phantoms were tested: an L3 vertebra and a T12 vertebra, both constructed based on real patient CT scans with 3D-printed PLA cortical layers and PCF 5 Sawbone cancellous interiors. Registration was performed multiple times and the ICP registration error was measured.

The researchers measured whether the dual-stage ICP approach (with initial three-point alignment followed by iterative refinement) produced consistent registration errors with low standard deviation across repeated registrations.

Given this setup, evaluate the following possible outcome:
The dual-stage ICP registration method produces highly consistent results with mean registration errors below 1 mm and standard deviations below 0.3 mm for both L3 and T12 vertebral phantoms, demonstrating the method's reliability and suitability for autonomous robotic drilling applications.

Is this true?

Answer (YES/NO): YES